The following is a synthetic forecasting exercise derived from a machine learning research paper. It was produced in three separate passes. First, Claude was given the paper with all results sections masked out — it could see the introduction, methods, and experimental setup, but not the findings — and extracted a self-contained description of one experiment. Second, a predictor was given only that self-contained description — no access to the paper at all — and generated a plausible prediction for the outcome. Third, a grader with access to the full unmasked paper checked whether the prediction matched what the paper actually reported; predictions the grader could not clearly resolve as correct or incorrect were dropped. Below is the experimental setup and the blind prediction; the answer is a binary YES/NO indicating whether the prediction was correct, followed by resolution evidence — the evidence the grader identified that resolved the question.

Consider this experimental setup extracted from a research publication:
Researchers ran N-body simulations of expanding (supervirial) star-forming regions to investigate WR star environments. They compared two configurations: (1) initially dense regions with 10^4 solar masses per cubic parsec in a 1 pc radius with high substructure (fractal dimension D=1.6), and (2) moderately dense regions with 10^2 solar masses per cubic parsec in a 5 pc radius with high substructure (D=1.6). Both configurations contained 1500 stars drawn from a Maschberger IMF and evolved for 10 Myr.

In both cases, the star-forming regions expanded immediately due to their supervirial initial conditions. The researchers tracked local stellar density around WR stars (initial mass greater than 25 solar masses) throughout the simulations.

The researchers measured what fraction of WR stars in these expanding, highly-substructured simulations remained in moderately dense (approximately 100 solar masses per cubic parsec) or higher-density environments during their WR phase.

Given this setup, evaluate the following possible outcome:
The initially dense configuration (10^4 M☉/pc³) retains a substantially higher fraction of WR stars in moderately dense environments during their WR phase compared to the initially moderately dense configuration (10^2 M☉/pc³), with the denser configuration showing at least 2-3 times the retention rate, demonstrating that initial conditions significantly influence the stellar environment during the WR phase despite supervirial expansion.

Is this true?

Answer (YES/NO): NO